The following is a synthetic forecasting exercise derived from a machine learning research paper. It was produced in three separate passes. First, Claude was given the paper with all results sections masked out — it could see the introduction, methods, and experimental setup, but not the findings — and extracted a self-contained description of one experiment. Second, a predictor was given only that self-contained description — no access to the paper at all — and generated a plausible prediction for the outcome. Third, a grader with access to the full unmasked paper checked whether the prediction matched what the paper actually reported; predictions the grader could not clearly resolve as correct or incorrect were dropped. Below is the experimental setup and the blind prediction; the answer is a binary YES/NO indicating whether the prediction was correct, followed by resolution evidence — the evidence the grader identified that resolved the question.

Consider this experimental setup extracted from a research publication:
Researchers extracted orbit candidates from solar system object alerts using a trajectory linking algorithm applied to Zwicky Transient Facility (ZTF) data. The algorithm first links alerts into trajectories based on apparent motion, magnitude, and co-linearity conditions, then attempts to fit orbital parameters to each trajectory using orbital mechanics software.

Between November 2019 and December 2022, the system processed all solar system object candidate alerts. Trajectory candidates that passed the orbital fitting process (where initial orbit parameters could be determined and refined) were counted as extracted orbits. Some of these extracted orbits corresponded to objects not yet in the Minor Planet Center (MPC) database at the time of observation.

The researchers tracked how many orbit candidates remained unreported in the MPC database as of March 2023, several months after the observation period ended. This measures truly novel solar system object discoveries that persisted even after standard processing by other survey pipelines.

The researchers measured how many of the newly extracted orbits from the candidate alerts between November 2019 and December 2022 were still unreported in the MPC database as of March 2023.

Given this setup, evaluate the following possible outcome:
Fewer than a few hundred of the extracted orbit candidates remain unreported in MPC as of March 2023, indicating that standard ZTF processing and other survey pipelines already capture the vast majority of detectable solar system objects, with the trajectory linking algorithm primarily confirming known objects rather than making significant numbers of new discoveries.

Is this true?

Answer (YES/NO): YES